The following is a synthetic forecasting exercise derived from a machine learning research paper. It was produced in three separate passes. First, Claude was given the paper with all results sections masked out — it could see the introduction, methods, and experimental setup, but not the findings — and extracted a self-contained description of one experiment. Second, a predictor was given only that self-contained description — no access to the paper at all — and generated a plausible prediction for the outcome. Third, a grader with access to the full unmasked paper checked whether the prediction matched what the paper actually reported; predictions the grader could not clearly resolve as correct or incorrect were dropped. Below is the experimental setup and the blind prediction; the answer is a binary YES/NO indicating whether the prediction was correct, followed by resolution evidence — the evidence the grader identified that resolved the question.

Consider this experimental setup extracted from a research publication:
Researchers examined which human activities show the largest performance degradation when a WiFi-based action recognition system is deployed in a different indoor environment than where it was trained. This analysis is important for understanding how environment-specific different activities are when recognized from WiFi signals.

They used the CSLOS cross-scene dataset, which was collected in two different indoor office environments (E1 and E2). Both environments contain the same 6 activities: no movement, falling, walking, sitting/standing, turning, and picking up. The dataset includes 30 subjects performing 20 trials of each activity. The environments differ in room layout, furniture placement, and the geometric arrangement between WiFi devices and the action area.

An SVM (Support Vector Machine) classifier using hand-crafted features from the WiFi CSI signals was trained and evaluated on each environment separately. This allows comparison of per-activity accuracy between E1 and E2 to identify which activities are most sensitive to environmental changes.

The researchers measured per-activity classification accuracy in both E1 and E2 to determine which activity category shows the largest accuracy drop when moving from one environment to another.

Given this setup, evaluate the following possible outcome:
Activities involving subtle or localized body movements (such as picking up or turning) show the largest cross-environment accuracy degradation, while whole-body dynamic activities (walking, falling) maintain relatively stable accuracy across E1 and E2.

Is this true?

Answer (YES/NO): NO